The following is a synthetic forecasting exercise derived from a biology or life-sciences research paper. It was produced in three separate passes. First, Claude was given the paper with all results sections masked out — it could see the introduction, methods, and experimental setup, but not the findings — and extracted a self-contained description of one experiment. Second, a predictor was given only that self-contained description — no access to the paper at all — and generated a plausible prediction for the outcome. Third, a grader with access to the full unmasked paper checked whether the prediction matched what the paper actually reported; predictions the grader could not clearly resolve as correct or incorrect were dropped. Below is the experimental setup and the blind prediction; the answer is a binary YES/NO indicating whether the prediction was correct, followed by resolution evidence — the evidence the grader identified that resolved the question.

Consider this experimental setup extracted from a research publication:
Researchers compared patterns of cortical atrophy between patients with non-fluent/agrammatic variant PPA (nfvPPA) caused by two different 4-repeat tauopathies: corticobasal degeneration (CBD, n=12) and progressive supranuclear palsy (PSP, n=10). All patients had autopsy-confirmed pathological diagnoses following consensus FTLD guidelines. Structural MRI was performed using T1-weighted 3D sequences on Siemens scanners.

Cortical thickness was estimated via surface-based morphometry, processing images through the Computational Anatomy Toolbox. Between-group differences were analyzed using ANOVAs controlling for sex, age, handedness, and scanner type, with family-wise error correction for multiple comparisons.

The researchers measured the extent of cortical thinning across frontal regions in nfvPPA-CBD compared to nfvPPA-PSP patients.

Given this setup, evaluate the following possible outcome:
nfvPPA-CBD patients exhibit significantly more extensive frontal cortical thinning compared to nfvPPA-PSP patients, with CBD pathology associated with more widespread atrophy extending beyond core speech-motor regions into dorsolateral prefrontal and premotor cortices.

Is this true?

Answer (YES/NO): YES